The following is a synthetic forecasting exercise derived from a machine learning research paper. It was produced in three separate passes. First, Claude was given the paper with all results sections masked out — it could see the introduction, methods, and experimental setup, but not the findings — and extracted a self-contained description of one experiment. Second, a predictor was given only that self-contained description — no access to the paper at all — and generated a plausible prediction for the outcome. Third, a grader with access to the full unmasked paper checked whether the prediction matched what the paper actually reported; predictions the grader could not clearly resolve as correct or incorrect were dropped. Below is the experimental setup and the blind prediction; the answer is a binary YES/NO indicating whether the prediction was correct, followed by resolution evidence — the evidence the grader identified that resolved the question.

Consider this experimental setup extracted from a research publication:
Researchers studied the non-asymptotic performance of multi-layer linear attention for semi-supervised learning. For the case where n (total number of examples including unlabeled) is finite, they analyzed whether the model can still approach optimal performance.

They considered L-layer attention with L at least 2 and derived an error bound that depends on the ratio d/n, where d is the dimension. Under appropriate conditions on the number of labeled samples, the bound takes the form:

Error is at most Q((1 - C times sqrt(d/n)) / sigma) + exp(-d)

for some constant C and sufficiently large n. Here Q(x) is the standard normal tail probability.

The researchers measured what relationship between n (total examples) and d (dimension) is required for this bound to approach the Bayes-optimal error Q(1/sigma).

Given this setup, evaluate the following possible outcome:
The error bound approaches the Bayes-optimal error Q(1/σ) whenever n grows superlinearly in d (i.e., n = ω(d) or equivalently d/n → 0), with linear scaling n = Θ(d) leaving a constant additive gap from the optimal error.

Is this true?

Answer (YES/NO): YES